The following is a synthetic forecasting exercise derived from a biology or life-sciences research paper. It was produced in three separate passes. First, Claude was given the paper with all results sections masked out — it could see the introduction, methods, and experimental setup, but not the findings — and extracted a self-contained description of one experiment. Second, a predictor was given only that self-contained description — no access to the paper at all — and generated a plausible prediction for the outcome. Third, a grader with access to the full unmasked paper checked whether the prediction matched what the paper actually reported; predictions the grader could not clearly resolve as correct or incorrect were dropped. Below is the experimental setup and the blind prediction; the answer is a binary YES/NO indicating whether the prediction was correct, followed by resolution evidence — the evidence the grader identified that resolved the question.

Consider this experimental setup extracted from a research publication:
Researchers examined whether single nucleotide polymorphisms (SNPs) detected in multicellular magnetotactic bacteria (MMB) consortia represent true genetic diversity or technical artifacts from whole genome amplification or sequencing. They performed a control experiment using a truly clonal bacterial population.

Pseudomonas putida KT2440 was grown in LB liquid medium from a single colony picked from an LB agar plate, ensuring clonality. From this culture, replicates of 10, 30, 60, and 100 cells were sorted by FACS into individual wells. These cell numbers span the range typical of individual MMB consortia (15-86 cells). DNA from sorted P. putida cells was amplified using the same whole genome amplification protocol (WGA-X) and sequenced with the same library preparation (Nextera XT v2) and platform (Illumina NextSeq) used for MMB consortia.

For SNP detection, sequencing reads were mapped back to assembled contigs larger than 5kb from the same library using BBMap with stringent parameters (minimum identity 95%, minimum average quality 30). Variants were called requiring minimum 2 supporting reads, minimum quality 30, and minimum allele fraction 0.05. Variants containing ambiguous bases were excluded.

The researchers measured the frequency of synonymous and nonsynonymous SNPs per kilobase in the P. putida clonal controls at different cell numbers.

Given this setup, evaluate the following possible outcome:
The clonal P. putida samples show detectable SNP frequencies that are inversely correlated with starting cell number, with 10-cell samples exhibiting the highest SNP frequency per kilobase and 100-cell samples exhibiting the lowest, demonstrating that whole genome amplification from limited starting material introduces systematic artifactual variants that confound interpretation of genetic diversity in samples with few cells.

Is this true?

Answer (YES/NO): NO